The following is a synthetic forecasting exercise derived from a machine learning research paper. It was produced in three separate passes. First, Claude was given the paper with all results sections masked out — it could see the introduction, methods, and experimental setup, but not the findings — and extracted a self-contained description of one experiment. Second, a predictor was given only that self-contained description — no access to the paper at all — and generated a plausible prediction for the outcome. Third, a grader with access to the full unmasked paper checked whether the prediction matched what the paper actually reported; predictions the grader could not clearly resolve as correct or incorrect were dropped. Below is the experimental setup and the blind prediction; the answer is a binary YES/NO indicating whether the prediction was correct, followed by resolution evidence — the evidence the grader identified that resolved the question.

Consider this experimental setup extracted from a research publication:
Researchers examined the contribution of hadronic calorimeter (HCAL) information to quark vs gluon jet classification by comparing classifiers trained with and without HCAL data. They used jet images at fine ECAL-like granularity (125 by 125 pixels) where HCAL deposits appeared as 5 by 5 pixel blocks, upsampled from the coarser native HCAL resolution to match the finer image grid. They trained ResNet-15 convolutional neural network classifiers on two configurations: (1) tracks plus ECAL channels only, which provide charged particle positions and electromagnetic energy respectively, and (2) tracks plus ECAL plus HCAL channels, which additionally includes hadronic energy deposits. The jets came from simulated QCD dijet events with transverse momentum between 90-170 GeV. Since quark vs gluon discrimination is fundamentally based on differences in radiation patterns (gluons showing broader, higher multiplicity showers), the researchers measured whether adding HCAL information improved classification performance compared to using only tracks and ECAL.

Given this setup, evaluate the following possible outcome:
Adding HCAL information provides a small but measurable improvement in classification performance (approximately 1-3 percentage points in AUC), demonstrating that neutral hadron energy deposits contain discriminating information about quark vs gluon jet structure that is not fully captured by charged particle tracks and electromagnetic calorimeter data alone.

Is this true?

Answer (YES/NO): NO